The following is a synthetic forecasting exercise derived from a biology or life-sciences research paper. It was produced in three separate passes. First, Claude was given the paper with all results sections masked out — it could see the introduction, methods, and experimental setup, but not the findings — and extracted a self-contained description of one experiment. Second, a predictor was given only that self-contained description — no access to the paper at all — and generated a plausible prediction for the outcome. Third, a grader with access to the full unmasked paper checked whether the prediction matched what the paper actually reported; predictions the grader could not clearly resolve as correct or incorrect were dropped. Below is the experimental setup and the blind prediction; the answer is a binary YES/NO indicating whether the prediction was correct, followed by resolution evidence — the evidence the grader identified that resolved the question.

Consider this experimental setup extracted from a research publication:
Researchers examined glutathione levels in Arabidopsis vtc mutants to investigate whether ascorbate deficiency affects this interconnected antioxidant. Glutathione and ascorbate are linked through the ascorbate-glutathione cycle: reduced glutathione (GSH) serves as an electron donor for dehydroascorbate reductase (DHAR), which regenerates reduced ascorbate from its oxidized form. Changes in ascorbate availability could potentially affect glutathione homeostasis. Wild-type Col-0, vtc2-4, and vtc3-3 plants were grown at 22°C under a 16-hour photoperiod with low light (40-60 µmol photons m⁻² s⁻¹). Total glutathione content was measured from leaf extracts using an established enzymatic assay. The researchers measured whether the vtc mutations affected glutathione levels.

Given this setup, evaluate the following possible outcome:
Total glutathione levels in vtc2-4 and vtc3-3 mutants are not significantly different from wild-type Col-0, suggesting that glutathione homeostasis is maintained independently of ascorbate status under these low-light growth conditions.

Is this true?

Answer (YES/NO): YES